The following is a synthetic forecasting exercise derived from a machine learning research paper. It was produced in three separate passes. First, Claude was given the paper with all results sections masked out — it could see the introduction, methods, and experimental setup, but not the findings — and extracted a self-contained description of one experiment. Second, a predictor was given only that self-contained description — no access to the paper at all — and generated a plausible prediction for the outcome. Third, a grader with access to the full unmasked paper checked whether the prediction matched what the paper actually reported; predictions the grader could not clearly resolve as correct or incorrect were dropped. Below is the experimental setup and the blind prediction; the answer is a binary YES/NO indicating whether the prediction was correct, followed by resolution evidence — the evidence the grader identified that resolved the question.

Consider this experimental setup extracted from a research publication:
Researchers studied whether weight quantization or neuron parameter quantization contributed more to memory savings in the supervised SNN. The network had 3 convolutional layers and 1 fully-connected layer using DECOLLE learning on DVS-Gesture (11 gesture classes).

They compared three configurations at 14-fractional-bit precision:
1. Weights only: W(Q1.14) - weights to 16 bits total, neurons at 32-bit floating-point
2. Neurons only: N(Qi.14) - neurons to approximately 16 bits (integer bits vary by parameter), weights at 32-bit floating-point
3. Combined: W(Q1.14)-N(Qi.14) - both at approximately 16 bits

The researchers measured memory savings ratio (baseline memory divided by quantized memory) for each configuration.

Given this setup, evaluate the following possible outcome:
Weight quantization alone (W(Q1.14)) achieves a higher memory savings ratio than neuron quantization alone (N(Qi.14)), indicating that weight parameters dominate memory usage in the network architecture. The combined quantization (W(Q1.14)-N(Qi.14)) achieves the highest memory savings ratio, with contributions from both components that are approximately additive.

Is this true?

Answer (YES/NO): YES